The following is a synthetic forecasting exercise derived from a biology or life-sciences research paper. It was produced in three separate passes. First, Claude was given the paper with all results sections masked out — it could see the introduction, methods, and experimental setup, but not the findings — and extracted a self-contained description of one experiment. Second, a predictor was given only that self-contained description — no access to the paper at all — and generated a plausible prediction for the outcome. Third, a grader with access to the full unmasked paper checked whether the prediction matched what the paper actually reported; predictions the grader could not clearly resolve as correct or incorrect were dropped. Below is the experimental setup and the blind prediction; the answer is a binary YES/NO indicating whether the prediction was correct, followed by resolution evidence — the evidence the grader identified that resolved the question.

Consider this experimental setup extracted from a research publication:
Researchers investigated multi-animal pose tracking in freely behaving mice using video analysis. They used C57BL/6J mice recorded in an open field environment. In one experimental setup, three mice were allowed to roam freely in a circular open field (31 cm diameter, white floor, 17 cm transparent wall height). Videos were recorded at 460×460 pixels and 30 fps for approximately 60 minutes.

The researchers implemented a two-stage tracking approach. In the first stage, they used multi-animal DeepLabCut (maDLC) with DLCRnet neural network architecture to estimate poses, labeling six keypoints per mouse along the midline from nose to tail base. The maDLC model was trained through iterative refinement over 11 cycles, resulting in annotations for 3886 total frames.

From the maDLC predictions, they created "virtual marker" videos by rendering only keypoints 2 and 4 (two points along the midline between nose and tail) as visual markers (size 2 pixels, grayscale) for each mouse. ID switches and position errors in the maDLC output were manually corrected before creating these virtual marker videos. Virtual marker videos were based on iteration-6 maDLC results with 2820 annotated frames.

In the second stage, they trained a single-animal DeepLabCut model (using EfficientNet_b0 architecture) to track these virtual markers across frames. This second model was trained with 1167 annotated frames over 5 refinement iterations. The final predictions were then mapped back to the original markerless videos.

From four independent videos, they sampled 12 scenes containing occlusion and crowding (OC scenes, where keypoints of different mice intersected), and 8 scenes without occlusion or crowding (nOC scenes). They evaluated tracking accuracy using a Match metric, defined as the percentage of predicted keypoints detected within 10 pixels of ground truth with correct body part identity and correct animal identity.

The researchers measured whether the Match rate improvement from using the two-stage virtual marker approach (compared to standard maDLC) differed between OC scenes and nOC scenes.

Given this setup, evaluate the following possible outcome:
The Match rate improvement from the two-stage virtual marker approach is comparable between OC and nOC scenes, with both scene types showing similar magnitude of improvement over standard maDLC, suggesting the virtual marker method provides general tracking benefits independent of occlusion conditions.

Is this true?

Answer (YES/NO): NO